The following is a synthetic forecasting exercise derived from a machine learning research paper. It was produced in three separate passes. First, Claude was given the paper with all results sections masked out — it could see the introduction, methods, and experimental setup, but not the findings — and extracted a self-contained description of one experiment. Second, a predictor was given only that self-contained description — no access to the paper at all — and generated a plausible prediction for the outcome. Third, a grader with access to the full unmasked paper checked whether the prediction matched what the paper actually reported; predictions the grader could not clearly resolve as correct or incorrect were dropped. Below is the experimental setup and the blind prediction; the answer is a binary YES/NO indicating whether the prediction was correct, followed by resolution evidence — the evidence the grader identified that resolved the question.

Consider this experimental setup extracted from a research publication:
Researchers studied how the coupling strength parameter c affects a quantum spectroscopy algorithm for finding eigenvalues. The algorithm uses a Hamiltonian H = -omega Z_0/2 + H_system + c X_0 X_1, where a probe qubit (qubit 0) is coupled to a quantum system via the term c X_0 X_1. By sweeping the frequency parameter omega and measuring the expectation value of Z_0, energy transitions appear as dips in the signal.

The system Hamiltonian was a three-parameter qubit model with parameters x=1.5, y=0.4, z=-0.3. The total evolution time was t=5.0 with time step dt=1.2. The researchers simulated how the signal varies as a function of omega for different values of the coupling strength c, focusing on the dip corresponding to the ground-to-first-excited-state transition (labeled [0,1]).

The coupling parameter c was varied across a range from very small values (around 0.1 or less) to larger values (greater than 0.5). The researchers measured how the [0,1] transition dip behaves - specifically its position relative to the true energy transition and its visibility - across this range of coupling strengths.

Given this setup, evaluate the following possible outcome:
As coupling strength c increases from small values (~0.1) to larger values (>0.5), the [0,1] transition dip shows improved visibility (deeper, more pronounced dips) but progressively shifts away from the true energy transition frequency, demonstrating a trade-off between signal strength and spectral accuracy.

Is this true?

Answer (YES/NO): NO